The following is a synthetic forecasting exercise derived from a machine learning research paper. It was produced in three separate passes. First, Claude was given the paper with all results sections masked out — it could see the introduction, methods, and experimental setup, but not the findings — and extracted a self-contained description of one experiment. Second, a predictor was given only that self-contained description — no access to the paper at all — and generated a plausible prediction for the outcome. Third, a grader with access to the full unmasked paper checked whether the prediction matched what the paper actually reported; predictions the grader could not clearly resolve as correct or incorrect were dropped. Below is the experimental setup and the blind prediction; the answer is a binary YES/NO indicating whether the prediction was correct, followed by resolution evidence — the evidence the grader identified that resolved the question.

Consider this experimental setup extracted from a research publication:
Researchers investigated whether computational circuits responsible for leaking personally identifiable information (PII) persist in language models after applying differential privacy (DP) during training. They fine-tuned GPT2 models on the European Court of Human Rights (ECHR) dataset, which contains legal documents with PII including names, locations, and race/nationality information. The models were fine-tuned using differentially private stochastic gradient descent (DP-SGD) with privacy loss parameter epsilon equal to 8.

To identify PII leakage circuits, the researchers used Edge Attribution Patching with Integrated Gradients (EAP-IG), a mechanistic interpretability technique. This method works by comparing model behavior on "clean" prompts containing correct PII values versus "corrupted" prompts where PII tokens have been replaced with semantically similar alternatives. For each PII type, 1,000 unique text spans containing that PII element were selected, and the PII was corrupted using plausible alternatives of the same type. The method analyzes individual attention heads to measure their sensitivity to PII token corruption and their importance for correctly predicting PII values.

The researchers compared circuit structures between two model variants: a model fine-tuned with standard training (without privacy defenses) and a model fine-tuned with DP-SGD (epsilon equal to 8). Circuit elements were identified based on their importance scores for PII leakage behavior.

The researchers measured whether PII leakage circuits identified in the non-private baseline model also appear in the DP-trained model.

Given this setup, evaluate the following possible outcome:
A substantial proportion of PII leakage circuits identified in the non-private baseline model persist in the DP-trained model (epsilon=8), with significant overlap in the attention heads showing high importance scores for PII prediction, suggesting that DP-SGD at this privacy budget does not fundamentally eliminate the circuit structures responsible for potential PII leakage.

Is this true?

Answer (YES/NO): YES